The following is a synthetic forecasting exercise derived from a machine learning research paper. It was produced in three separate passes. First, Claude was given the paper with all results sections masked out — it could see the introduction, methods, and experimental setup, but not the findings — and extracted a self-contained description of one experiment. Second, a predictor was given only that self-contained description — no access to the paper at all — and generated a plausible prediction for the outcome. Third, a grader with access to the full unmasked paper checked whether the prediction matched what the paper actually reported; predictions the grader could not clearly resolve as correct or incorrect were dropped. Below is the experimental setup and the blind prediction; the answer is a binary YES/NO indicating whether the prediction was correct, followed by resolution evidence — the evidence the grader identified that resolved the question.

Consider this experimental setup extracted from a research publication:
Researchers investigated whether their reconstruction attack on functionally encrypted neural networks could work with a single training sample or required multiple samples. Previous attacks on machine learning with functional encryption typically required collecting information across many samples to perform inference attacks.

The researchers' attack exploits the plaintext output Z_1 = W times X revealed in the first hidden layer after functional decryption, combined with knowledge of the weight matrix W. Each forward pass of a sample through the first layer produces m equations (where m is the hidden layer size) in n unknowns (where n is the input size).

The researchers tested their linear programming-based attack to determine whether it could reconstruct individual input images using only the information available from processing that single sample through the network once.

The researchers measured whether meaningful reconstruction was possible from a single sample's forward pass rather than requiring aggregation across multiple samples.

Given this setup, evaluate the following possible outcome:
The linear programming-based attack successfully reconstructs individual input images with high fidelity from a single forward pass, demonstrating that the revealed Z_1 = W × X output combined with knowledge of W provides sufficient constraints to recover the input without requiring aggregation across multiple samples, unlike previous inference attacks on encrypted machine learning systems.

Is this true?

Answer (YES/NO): YES